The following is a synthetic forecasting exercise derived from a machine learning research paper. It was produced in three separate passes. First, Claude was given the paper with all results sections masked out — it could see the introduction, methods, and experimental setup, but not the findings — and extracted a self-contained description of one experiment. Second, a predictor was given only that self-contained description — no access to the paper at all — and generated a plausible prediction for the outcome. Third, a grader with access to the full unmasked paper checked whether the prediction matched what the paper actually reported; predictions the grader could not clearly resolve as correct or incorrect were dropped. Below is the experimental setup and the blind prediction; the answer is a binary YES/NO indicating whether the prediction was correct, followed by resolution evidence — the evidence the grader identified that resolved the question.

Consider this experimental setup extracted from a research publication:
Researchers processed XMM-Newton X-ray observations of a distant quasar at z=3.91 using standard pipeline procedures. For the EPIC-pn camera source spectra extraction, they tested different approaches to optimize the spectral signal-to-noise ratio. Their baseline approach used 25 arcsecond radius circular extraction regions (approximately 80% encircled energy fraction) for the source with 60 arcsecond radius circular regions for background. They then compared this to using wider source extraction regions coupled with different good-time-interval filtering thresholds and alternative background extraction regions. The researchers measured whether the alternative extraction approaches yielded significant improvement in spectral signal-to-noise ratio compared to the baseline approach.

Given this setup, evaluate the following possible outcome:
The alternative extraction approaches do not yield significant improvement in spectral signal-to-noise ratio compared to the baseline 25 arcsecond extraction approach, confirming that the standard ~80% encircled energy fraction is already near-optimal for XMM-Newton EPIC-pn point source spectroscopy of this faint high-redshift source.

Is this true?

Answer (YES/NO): YES